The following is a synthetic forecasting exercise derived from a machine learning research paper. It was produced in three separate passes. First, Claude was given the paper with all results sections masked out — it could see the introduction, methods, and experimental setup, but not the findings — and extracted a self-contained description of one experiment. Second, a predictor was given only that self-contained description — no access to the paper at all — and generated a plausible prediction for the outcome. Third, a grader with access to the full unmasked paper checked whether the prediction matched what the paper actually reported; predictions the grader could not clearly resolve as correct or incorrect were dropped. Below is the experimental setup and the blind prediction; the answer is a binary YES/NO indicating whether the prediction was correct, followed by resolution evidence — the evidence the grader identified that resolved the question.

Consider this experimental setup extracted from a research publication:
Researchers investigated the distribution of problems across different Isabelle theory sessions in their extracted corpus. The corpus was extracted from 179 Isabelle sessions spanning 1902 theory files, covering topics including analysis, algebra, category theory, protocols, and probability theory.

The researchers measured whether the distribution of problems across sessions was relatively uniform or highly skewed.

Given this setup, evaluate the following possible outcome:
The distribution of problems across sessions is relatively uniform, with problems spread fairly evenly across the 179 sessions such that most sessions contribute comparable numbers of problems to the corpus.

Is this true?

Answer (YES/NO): NO